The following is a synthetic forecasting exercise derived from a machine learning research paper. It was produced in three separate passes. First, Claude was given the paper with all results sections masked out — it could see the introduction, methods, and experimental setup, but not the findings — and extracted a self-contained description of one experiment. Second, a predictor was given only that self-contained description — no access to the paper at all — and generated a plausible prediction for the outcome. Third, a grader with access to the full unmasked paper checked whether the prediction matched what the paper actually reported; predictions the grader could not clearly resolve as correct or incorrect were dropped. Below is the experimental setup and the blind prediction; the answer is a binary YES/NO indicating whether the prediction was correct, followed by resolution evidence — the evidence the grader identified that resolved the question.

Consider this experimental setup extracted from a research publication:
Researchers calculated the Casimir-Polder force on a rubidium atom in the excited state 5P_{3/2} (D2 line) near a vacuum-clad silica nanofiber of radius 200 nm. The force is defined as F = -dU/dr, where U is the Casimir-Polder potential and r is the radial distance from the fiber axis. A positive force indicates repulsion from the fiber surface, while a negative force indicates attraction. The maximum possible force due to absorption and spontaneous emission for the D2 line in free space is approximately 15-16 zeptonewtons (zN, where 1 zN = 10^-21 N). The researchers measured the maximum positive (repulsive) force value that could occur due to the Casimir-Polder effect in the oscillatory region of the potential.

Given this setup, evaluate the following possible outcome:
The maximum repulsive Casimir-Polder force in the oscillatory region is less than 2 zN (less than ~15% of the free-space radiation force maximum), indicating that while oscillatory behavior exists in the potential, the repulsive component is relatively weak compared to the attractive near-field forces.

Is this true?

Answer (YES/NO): YES